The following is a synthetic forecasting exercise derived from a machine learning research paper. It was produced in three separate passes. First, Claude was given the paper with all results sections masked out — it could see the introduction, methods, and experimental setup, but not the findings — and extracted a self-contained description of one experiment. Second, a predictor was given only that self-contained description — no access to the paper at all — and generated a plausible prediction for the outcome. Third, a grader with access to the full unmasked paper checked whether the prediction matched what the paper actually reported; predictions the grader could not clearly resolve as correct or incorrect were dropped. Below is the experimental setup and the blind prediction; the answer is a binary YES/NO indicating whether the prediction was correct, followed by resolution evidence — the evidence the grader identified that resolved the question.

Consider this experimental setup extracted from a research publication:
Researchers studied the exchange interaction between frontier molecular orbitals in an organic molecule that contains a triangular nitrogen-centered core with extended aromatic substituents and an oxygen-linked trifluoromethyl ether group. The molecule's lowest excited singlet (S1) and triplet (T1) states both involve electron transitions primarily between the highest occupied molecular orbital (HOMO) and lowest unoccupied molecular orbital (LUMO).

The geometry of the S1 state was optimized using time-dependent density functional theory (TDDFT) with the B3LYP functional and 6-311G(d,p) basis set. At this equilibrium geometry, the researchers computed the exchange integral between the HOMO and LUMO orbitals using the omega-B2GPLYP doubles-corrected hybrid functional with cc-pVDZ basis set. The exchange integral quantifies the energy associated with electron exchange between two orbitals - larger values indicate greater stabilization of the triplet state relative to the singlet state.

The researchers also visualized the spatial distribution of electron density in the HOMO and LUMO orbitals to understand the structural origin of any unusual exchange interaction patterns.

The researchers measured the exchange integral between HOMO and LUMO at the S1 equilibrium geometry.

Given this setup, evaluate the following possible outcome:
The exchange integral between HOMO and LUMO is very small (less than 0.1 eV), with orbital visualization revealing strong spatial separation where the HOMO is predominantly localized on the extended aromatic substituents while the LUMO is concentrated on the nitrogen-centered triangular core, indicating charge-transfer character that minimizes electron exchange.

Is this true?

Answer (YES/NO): NO